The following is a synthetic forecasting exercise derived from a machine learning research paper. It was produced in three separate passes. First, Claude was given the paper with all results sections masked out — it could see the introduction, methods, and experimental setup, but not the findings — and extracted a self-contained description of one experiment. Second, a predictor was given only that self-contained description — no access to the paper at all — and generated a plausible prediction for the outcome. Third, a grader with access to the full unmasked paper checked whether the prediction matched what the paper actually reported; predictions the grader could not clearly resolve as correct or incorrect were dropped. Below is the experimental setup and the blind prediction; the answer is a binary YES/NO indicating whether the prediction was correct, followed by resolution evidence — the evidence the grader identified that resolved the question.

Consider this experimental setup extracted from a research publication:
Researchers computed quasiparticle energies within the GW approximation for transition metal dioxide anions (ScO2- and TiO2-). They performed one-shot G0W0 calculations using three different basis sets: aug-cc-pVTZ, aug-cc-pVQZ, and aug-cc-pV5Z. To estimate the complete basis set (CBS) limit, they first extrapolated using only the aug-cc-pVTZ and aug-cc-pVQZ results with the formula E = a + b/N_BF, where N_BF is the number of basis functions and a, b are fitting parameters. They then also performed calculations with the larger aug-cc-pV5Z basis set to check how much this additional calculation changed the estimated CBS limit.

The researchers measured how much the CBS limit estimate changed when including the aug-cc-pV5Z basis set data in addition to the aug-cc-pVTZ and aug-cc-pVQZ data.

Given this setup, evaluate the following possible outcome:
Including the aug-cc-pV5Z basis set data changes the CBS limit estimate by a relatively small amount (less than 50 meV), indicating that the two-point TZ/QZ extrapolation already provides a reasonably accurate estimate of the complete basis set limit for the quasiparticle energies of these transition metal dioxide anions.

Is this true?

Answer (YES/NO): YES